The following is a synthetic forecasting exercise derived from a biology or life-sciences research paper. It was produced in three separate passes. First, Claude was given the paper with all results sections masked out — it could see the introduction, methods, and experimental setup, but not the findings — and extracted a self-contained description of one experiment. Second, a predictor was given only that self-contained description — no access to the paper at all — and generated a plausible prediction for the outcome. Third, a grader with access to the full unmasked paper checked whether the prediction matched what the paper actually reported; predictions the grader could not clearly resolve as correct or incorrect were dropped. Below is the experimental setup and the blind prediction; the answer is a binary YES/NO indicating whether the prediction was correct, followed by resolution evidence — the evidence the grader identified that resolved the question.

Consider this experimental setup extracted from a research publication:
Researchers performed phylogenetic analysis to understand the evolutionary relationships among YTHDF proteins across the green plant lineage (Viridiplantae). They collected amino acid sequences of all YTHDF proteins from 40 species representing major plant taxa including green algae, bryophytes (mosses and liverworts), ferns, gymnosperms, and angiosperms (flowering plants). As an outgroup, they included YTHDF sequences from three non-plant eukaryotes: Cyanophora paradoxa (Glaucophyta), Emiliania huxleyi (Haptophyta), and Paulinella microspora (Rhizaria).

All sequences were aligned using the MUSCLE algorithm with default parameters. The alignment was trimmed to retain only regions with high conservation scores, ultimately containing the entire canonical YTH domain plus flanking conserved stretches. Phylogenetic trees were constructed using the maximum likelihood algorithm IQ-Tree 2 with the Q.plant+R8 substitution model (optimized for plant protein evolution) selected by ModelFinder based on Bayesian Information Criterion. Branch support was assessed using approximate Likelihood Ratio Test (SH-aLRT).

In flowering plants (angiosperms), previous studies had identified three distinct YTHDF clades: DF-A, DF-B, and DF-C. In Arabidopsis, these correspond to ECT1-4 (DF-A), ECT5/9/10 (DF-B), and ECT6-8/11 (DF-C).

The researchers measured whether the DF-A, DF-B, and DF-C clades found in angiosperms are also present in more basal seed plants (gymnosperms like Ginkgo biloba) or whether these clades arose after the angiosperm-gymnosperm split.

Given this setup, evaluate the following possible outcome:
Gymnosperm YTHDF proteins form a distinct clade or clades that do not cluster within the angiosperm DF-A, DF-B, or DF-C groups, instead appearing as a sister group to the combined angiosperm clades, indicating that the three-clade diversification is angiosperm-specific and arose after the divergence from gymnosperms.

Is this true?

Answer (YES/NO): NO